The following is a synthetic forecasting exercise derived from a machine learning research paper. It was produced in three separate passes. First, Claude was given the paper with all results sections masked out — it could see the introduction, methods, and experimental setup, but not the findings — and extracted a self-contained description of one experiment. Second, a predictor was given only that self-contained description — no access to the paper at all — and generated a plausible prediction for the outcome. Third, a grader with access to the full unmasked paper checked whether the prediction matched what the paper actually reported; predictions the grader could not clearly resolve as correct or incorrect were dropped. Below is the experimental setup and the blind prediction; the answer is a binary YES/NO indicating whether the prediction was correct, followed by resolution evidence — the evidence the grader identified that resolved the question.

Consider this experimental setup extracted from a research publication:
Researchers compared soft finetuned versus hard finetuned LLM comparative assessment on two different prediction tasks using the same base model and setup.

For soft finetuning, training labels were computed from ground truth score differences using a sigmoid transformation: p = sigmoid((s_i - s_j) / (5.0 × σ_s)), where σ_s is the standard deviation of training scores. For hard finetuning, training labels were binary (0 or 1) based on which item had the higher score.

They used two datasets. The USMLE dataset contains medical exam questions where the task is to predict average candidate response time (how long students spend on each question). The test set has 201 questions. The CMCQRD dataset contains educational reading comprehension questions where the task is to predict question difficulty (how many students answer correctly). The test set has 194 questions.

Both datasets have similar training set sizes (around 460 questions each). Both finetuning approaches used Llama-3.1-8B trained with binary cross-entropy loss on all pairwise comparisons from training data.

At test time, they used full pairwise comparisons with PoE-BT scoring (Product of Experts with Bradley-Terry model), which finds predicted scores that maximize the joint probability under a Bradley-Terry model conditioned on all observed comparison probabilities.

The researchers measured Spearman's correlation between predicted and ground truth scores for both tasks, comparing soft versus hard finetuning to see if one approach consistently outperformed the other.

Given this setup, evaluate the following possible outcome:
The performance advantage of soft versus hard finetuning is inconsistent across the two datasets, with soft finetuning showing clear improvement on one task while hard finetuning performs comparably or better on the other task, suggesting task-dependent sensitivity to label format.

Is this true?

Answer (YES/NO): YES